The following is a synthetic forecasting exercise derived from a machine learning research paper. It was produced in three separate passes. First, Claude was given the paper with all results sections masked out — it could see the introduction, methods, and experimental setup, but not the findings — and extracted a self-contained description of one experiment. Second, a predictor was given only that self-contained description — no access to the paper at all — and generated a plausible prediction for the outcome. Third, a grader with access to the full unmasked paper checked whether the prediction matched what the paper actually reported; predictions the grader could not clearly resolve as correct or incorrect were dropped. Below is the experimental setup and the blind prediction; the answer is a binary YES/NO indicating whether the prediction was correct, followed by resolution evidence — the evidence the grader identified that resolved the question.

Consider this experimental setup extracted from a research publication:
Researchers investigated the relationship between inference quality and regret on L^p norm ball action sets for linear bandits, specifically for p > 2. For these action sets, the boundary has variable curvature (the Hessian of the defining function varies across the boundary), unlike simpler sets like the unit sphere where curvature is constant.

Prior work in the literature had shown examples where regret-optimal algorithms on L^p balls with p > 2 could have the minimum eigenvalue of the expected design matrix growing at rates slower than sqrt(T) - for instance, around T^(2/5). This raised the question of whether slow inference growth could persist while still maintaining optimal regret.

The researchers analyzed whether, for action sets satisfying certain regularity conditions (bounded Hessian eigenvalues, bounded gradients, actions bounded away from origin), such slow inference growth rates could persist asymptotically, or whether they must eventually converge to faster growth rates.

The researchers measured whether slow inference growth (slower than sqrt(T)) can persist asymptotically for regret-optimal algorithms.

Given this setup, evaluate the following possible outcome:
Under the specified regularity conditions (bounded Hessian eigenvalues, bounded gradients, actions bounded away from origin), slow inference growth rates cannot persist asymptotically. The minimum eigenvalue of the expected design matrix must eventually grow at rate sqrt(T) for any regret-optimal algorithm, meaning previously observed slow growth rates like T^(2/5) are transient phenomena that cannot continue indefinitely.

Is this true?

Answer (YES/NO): YES